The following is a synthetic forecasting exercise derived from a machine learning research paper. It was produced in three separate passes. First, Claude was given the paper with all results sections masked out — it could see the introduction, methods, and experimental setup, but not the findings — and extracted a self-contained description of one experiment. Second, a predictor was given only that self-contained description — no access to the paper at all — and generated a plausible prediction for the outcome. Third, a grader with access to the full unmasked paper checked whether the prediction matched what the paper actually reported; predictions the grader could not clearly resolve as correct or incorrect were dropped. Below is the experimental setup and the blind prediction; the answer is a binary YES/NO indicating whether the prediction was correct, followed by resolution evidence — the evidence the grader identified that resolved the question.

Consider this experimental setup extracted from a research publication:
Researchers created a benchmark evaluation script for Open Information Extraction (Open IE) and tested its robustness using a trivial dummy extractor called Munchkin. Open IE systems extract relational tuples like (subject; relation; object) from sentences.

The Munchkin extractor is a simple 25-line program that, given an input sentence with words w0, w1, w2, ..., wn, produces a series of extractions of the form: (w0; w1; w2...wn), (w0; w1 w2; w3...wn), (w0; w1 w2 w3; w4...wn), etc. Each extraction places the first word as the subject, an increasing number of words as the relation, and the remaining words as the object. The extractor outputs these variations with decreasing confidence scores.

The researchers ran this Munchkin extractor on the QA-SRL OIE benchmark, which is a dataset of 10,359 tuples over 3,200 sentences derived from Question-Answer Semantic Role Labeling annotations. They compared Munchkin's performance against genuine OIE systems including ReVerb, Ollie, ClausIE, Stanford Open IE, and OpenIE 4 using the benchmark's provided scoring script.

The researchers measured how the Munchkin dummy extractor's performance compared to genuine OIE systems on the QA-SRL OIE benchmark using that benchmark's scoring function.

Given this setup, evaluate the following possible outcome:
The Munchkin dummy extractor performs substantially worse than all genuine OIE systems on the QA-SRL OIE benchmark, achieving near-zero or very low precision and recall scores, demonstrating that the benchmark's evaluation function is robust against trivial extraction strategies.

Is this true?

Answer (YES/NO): NO